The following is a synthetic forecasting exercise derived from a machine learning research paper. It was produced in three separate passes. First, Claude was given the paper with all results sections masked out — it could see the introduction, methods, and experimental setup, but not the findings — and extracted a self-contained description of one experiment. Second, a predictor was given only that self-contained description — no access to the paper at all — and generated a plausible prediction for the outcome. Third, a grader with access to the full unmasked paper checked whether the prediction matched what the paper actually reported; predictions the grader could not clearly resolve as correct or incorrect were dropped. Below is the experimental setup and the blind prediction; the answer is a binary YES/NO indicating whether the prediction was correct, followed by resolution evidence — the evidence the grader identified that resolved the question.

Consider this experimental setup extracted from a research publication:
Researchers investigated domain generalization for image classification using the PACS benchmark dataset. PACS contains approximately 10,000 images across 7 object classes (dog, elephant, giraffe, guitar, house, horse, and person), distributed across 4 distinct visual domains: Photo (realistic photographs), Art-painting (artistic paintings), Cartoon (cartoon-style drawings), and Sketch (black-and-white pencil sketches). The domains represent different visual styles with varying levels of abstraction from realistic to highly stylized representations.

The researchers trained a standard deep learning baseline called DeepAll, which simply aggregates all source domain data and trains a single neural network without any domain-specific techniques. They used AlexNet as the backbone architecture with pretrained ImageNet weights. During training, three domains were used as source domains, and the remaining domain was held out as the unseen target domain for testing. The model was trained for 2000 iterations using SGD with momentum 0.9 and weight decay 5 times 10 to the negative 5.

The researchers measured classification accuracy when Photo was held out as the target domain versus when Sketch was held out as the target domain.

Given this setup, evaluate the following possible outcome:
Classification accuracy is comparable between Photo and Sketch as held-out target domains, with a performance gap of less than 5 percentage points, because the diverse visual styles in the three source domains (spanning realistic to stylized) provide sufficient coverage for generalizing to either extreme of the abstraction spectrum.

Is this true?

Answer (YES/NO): NO